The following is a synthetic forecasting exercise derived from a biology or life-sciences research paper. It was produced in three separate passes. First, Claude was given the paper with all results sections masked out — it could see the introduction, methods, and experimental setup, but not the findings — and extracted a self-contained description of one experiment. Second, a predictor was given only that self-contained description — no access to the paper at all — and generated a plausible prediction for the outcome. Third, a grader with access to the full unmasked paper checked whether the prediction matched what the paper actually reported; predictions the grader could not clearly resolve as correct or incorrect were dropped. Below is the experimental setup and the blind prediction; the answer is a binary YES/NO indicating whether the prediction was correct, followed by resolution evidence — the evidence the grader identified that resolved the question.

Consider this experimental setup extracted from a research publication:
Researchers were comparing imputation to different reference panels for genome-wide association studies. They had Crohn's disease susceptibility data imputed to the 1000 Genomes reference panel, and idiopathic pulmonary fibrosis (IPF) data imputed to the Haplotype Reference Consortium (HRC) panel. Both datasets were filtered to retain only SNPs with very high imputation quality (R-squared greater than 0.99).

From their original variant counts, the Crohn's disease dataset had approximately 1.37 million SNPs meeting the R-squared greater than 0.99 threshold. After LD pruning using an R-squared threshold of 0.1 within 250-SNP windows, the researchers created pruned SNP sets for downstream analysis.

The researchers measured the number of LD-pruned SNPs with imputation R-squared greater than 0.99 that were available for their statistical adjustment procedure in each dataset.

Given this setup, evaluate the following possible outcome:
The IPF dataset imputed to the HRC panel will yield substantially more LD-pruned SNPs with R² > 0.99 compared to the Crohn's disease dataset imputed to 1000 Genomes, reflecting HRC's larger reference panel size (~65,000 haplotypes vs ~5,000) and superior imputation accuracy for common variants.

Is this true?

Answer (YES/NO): YES